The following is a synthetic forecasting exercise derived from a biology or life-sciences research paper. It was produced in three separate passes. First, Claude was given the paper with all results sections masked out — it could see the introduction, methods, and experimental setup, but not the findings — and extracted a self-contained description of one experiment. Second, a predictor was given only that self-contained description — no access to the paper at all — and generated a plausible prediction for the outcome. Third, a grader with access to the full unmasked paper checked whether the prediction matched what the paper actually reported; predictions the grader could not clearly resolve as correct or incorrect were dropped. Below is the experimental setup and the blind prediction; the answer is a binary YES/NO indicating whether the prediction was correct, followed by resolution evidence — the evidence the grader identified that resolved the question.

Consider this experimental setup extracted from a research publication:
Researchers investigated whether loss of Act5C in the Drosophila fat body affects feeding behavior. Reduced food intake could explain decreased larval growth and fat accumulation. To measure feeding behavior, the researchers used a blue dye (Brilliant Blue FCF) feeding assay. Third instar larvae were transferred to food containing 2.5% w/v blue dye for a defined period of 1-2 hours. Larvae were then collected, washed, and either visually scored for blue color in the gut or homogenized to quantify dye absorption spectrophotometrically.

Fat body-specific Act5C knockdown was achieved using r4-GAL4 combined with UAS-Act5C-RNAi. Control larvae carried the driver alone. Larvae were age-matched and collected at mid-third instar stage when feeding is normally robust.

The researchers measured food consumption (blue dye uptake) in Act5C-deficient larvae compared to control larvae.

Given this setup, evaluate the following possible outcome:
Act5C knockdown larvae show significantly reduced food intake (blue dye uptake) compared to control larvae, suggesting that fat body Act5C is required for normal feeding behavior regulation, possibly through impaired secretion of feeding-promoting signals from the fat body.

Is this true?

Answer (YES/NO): YES